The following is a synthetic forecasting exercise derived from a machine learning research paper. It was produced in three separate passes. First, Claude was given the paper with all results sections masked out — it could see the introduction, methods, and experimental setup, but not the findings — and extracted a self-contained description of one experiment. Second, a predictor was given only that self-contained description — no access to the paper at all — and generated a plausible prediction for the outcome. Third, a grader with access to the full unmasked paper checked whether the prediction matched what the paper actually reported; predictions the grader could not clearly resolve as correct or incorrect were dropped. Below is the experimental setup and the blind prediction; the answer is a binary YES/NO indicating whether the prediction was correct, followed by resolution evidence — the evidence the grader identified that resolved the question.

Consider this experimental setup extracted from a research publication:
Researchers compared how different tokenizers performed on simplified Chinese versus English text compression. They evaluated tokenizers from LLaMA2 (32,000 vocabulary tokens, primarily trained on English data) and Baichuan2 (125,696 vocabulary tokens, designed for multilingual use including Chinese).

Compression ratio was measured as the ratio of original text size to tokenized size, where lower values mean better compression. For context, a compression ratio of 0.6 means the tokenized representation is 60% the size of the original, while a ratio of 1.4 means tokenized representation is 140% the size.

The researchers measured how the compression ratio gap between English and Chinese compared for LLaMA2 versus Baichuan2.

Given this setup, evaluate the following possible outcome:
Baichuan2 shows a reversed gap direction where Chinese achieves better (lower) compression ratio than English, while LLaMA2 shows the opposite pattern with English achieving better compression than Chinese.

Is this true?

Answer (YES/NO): YES